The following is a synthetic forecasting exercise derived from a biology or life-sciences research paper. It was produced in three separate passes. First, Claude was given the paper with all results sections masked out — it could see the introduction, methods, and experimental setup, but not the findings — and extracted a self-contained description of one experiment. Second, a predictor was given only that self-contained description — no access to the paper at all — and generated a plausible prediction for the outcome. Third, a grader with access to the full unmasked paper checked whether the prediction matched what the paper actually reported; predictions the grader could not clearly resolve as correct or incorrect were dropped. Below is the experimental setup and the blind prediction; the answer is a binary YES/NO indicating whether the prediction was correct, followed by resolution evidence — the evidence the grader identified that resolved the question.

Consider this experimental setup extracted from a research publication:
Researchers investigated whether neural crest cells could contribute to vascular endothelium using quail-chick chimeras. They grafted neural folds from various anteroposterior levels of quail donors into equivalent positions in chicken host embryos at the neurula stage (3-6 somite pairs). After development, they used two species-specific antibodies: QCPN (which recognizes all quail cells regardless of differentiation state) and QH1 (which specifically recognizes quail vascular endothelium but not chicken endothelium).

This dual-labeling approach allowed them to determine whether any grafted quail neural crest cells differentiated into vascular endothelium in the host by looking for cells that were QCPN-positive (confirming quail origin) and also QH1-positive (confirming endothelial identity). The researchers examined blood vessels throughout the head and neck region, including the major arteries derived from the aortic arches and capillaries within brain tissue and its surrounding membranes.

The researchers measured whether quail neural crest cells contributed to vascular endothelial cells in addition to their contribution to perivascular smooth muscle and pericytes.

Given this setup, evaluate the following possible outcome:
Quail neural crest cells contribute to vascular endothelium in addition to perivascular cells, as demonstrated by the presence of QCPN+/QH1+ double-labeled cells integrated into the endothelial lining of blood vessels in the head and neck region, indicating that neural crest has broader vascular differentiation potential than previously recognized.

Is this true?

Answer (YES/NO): NO